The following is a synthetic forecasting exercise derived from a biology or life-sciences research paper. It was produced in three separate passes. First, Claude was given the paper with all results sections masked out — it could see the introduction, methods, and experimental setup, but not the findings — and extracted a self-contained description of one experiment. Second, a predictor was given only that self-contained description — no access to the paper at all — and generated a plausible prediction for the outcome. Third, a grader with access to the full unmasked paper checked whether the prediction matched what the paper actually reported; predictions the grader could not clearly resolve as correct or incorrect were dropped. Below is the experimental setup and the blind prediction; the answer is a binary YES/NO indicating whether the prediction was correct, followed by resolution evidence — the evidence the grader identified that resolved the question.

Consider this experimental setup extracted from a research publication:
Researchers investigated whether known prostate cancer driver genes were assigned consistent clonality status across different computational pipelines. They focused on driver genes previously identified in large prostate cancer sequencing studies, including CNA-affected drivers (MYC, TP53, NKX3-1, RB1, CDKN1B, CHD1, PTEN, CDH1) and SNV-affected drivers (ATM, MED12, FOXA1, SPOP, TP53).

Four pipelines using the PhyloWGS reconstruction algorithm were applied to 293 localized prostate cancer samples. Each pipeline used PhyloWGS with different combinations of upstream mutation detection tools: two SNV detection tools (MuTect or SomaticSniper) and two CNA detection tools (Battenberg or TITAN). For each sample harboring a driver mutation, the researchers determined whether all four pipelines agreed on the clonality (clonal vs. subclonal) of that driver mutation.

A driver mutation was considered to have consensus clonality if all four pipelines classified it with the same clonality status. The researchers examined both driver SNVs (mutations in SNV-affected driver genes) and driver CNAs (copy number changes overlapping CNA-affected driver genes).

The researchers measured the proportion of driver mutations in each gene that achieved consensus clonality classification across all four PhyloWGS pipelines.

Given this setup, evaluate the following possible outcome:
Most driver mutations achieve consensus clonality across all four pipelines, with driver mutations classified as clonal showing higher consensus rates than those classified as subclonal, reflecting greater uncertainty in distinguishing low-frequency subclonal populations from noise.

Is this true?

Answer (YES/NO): NO